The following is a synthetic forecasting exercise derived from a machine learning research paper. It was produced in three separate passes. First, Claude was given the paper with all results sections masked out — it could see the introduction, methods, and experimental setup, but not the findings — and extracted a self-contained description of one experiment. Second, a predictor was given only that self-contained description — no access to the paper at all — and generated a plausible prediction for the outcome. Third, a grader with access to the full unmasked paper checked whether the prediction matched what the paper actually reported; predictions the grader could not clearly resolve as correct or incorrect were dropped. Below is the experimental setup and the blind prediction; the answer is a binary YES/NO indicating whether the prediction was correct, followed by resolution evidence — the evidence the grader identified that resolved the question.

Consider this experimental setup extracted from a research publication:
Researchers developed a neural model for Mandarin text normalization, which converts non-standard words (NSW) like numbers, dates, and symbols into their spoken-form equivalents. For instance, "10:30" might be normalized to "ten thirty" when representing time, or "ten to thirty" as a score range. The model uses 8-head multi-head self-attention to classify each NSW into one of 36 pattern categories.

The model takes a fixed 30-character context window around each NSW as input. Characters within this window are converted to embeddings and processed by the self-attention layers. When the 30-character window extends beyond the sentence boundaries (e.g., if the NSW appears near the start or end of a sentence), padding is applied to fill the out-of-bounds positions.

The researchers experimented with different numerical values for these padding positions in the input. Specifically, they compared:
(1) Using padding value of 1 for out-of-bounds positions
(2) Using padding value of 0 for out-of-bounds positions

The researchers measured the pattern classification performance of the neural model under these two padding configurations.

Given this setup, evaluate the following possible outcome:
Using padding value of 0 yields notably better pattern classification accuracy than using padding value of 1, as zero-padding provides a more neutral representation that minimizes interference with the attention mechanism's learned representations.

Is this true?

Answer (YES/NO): NO